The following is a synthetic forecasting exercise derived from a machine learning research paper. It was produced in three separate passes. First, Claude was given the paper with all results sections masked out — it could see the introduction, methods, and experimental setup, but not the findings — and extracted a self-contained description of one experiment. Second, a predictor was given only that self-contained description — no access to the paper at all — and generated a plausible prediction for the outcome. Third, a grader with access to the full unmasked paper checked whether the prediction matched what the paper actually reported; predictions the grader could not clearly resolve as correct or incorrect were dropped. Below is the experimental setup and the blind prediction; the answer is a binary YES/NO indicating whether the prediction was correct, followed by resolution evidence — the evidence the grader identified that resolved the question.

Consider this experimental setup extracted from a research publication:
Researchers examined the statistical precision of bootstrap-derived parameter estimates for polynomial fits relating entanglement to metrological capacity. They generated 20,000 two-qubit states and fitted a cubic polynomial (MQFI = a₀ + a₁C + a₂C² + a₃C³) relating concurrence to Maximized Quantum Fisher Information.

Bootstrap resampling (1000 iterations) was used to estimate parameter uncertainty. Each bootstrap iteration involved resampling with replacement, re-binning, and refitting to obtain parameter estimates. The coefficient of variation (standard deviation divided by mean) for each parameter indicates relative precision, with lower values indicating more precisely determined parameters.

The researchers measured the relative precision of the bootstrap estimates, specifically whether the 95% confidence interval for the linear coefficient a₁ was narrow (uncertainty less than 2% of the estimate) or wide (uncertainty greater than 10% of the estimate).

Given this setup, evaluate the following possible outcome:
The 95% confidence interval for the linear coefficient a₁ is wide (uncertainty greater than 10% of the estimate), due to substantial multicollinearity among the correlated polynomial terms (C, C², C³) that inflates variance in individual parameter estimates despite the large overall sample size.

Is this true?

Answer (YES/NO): NO